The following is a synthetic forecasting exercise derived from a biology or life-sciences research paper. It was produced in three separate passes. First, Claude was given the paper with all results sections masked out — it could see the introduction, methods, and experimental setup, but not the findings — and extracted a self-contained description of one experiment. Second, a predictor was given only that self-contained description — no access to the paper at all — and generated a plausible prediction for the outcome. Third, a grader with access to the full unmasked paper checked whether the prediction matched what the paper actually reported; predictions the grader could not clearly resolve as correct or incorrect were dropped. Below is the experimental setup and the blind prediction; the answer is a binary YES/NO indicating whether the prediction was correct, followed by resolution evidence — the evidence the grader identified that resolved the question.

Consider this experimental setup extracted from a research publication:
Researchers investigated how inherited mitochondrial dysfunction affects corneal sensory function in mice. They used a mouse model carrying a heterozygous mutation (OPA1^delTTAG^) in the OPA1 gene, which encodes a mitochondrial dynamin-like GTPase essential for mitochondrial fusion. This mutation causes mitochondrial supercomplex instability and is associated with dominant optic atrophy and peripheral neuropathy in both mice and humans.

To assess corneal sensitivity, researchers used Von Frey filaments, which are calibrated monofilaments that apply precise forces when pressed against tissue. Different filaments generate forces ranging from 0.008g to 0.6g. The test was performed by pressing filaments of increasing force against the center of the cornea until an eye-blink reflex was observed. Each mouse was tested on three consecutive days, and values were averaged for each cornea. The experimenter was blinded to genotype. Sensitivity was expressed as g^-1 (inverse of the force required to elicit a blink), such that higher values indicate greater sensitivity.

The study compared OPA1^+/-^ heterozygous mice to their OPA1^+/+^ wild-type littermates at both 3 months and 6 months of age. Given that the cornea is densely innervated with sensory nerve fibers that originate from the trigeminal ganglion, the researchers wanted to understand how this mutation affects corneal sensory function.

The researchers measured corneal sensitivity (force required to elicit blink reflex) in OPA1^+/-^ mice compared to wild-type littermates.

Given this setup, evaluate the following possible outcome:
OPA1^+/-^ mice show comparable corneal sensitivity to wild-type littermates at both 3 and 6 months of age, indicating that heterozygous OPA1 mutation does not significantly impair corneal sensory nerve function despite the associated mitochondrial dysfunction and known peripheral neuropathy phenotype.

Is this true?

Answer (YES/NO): NO